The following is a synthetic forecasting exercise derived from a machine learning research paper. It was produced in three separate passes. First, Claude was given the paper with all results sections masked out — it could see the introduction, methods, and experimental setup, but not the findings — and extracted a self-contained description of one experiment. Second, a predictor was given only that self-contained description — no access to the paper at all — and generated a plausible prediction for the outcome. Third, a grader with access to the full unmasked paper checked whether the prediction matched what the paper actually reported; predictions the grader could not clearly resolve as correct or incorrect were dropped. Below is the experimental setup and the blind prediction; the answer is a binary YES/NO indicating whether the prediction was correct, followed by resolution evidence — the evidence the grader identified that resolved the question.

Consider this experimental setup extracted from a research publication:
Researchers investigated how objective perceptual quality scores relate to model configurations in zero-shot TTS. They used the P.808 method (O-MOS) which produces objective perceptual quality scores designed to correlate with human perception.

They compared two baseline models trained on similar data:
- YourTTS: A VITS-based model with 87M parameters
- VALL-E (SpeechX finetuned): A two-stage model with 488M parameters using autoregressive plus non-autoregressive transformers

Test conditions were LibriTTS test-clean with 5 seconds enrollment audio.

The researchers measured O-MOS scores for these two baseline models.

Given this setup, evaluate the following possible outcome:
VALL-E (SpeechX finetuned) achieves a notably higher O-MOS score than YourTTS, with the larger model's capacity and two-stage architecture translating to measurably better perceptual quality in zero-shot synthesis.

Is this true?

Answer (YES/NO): NO